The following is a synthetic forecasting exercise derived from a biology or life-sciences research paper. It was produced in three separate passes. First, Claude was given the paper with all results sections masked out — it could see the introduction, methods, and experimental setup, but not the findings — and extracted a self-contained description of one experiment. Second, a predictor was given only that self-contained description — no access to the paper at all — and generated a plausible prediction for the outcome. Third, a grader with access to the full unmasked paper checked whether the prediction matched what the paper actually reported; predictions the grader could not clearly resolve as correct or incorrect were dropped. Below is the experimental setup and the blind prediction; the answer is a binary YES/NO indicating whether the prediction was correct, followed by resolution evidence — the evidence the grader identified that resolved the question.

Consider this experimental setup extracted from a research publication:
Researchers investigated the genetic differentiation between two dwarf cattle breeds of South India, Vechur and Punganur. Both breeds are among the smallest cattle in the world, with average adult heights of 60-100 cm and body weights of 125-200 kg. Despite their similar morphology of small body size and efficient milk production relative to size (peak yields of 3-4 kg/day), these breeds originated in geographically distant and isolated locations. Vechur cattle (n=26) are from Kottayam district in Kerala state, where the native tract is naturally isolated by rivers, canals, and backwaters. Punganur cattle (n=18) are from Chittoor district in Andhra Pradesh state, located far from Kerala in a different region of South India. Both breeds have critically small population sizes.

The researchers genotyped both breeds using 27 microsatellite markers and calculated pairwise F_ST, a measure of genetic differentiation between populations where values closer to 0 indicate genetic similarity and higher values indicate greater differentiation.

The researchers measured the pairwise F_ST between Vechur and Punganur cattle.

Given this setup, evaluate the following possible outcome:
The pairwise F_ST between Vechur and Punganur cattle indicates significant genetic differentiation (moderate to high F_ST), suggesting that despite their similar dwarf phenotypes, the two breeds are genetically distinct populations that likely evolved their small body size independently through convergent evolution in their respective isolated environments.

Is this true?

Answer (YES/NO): YES